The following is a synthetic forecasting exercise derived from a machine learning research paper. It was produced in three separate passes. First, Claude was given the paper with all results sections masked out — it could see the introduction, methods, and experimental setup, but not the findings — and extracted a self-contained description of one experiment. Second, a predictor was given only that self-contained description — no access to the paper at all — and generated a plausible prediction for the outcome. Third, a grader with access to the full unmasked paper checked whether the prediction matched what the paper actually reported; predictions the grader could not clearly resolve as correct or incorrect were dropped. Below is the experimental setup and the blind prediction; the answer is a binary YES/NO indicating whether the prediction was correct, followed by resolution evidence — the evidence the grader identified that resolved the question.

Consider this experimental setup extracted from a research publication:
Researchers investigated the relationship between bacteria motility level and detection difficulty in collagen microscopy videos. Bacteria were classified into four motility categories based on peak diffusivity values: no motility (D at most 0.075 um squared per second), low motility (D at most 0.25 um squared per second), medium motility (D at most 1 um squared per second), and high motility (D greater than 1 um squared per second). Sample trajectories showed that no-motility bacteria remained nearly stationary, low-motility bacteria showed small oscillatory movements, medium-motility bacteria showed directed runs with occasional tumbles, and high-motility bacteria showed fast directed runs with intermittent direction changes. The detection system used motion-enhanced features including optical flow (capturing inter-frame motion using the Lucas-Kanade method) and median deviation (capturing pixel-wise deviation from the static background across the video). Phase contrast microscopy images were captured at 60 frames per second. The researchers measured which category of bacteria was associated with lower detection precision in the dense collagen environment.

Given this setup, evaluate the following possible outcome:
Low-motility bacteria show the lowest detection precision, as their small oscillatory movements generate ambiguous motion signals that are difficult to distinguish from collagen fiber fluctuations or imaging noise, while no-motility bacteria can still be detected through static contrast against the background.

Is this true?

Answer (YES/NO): NO